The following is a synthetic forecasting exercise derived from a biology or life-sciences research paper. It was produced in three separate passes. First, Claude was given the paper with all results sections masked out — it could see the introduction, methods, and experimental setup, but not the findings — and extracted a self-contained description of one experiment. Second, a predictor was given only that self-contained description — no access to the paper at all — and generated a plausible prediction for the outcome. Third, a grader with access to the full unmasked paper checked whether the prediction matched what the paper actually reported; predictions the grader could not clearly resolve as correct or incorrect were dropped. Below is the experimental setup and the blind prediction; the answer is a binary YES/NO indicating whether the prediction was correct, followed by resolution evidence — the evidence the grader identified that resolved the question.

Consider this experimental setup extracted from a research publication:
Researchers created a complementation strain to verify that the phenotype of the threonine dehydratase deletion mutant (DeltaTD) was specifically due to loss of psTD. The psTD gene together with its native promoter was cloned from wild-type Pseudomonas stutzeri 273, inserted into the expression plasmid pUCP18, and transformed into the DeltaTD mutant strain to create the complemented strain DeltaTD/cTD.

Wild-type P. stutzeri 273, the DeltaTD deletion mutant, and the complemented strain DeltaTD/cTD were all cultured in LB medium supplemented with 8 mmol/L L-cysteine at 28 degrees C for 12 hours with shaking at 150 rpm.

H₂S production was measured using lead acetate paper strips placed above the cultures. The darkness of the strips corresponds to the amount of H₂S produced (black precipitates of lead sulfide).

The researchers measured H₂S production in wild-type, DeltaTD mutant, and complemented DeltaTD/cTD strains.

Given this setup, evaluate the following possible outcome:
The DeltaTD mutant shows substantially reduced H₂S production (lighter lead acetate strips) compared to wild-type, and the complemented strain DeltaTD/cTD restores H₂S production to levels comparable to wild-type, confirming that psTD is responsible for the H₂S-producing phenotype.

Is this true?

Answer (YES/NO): YES